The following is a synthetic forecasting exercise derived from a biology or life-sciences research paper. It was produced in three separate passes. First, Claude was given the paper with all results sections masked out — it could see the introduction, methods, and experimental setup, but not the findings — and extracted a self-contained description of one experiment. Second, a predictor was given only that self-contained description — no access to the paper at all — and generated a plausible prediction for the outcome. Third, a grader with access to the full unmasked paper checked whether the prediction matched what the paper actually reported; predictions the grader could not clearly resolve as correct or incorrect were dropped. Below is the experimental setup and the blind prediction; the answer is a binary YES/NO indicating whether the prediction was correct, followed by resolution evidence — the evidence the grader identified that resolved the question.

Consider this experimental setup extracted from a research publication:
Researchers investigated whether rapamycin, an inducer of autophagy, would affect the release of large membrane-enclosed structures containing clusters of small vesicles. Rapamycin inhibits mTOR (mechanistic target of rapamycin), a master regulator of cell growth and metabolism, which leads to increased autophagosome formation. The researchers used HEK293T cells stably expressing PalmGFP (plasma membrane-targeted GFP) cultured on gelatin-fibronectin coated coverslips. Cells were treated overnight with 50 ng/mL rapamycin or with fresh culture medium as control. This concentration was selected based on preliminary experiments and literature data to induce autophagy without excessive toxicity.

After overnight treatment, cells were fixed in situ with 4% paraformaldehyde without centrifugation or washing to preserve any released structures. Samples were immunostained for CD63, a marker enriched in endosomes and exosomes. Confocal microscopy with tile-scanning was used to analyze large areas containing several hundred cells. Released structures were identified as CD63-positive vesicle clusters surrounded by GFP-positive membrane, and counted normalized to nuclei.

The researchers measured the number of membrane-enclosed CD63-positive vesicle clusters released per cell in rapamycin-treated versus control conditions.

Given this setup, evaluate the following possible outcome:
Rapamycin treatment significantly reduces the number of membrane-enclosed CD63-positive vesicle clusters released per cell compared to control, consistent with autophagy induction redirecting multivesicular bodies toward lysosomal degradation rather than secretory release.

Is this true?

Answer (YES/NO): YES